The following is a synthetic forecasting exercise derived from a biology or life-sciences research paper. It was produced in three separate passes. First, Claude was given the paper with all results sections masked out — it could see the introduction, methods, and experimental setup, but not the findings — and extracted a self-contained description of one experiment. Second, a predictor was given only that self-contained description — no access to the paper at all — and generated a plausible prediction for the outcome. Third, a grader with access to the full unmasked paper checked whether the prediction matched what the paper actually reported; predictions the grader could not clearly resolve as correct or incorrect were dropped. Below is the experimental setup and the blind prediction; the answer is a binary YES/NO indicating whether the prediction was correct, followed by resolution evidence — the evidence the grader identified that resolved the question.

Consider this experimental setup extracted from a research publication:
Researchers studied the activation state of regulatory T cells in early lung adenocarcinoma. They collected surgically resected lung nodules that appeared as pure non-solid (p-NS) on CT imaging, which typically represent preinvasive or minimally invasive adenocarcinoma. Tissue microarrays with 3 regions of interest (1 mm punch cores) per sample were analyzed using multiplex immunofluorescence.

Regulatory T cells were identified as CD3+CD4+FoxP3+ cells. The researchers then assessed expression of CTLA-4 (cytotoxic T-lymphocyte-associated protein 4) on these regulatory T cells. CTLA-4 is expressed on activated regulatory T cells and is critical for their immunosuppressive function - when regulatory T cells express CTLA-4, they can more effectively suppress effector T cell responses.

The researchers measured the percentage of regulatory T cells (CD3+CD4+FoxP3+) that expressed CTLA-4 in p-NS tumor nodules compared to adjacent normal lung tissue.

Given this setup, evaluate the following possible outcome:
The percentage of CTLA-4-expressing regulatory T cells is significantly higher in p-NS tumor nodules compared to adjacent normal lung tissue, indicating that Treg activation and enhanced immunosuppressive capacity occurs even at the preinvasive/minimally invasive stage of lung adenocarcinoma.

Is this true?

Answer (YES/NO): YES